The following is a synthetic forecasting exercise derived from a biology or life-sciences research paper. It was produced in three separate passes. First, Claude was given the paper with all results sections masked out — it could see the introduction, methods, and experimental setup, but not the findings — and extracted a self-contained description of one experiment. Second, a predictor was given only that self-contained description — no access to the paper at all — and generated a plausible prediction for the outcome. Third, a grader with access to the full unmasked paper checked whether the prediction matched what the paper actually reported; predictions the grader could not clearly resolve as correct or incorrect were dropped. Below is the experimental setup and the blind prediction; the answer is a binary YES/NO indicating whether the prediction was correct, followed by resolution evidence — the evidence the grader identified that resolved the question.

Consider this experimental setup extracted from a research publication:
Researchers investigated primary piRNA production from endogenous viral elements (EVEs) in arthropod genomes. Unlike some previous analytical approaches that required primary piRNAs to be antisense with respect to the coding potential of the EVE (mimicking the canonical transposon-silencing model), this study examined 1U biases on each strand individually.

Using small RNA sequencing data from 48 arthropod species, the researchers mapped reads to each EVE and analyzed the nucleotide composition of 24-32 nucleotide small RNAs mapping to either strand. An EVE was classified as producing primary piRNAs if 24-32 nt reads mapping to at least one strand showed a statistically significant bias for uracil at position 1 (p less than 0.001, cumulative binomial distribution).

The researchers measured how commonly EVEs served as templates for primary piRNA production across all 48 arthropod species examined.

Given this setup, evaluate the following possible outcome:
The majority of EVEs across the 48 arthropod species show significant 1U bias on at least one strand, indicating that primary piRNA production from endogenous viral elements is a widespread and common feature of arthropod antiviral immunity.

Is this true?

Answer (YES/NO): NO